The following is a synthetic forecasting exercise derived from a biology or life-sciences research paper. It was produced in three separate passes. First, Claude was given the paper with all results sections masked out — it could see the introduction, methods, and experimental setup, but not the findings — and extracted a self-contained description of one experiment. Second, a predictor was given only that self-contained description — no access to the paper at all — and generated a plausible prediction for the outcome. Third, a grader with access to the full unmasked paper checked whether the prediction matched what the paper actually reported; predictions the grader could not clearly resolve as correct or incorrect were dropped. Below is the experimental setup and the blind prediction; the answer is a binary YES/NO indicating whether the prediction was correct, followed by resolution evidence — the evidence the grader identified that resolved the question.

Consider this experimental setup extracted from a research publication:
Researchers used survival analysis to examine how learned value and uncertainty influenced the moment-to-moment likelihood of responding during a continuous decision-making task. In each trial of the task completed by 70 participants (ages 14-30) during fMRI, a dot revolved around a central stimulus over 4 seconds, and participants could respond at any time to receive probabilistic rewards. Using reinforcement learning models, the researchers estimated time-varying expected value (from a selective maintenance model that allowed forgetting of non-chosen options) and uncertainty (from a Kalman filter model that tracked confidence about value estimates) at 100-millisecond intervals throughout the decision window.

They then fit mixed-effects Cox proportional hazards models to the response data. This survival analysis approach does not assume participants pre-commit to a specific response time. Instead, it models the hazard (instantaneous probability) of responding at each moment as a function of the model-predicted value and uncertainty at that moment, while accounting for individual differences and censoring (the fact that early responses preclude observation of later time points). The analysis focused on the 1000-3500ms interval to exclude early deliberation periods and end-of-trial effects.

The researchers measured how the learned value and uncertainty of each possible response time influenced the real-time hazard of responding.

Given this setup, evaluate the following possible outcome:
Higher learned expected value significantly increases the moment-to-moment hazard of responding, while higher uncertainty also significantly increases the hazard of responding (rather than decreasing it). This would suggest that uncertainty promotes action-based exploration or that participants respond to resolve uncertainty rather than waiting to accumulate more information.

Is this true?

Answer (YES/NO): NO